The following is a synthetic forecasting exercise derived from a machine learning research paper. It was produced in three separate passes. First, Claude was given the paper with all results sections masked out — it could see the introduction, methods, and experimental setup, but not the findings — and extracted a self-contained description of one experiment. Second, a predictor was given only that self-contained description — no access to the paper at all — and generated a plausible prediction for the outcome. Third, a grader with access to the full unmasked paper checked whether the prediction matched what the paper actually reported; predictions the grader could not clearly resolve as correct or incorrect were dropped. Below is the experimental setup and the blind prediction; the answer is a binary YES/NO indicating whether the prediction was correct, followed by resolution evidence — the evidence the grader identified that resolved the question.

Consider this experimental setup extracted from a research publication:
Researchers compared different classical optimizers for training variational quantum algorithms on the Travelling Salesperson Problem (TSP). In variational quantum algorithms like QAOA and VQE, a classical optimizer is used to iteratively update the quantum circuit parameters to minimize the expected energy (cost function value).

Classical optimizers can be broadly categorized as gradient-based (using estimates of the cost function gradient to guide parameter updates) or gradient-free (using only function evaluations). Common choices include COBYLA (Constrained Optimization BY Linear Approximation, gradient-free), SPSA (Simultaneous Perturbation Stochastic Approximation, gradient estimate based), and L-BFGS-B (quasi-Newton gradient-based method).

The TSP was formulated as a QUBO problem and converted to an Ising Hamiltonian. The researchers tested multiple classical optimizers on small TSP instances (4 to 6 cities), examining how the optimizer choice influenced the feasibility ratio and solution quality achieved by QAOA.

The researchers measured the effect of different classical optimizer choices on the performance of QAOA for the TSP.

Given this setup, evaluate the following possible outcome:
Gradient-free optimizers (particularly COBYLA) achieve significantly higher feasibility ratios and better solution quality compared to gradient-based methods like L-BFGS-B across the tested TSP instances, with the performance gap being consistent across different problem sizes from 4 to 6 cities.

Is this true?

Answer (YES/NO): NO